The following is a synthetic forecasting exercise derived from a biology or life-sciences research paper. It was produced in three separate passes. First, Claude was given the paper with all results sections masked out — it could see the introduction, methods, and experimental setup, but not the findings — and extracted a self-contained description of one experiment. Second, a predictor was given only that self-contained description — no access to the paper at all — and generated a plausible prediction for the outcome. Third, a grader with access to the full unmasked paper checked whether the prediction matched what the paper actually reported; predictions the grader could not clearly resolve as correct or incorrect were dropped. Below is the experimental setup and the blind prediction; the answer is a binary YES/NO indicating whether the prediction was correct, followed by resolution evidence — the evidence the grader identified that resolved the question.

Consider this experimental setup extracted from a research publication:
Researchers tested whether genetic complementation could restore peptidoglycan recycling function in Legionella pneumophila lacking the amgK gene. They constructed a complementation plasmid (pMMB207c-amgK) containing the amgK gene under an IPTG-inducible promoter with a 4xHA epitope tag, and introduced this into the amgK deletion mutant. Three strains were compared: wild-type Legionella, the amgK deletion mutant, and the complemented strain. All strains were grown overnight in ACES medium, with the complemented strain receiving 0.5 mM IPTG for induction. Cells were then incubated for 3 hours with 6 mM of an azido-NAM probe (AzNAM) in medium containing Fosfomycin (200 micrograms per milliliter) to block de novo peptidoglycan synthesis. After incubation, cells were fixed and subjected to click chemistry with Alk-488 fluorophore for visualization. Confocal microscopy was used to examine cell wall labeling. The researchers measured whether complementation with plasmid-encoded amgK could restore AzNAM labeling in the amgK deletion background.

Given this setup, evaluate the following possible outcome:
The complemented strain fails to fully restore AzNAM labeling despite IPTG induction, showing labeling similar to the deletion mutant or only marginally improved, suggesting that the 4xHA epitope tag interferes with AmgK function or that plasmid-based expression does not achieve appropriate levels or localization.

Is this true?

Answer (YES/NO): NO